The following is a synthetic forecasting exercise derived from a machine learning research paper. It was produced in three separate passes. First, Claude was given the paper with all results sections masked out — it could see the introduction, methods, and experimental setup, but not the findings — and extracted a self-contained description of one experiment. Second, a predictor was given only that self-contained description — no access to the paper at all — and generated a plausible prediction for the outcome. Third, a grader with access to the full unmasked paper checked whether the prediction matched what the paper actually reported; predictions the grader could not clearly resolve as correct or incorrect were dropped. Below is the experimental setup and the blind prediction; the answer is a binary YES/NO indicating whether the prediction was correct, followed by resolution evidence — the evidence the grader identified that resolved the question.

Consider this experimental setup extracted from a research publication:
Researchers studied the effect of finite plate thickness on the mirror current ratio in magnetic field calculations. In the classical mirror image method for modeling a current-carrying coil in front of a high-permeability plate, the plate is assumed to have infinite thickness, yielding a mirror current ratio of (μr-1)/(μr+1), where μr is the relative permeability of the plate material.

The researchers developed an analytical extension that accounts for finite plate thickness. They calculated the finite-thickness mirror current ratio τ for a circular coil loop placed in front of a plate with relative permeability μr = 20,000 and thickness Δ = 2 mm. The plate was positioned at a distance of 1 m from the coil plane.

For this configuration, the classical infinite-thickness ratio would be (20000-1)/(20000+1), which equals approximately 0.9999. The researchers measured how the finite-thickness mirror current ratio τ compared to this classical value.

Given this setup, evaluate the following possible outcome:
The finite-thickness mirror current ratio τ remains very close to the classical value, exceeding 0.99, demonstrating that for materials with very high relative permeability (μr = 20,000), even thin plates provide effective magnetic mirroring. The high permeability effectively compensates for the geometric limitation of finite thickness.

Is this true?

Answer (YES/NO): NO